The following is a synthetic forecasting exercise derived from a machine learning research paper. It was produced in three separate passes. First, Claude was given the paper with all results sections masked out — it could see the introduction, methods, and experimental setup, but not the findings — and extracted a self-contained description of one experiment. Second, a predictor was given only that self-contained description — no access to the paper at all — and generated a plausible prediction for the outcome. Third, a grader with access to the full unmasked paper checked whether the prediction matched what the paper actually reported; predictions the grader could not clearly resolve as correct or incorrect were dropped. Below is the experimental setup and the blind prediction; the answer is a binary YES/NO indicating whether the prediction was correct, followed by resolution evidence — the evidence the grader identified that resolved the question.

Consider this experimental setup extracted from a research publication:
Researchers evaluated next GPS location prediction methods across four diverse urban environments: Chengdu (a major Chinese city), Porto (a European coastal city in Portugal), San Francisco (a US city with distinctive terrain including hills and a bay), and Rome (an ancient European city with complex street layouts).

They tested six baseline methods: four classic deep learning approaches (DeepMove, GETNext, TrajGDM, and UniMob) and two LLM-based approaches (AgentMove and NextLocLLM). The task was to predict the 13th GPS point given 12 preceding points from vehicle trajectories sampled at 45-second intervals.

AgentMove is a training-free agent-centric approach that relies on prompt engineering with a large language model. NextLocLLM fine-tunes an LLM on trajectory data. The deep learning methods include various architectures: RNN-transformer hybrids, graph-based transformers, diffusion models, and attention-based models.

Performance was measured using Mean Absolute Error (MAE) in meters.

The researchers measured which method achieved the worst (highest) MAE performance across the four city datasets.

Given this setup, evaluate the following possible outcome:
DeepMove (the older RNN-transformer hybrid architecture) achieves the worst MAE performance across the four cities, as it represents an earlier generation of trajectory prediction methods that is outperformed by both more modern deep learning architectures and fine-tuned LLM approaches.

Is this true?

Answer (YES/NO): NO